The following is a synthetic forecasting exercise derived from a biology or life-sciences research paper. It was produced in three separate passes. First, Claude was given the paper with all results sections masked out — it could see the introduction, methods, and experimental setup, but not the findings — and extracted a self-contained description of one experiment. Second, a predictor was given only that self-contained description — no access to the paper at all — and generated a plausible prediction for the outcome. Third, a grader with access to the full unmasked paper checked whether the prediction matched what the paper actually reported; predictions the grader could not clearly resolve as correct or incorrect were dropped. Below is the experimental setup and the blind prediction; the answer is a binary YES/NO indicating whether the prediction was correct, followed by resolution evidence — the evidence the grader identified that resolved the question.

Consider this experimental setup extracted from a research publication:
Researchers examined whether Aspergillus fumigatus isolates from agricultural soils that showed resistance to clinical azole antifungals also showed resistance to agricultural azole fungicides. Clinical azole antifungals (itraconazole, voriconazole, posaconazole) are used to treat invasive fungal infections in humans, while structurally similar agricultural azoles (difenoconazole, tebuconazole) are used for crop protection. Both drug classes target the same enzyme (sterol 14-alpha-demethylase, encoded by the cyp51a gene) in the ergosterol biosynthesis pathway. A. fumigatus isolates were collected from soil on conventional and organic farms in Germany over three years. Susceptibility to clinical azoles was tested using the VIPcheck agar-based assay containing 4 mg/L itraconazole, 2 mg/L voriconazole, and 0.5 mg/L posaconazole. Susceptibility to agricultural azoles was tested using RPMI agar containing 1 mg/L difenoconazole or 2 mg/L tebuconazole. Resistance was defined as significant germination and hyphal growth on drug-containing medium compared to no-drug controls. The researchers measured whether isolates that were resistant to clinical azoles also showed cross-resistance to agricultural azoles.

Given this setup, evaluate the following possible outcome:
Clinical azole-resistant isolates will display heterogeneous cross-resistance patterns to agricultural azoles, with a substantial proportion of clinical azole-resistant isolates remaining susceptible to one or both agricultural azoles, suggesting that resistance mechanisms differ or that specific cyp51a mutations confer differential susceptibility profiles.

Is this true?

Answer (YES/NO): NO